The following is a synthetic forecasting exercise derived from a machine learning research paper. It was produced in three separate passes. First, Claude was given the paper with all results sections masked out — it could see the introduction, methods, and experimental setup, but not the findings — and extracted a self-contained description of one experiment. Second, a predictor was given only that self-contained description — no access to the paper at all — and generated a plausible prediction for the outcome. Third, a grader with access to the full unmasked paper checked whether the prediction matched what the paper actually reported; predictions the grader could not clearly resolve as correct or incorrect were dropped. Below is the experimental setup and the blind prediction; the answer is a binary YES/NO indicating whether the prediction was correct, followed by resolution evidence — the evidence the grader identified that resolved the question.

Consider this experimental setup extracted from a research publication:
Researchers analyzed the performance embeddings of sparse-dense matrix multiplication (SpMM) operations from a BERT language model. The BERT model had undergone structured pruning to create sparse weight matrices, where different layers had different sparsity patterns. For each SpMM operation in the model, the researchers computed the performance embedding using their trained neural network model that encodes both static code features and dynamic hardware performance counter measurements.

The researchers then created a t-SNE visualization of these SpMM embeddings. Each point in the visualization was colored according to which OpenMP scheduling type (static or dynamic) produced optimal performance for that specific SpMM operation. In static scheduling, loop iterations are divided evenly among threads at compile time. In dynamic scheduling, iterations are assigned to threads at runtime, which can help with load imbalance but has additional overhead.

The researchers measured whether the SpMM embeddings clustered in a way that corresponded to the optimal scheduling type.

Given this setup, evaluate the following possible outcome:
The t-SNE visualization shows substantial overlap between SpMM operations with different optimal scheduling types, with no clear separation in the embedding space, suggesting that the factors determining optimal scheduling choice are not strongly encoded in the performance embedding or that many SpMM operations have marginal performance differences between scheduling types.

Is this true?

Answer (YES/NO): NO